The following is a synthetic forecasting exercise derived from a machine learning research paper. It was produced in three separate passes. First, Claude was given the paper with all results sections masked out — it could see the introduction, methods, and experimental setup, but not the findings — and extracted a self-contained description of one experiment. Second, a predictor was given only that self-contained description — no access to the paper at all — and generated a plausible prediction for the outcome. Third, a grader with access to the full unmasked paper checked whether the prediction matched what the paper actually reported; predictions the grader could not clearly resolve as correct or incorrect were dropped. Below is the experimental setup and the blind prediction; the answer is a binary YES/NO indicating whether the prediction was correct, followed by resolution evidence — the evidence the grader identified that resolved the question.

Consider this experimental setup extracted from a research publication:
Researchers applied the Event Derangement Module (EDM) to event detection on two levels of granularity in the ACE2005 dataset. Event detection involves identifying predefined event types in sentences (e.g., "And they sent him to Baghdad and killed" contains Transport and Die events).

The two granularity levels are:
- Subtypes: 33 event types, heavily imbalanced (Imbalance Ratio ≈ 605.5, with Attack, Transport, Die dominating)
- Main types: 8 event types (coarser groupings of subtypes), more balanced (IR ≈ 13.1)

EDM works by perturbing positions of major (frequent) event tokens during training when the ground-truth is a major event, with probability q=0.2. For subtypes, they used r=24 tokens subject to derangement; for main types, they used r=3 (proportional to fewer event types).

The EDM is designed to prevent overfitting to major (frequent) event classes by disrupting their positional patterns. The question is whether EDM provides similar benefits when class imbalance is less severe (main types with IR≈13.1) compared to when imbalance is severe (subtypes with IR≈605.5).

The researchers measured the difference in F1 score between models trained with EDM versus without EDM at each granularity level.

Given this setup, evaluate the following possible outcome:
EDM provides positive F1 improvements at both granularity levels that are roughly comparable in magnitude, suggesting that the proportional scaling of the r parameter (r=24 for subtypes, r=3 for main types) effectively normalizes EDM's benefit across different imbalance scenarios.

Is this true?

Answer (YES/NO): NO